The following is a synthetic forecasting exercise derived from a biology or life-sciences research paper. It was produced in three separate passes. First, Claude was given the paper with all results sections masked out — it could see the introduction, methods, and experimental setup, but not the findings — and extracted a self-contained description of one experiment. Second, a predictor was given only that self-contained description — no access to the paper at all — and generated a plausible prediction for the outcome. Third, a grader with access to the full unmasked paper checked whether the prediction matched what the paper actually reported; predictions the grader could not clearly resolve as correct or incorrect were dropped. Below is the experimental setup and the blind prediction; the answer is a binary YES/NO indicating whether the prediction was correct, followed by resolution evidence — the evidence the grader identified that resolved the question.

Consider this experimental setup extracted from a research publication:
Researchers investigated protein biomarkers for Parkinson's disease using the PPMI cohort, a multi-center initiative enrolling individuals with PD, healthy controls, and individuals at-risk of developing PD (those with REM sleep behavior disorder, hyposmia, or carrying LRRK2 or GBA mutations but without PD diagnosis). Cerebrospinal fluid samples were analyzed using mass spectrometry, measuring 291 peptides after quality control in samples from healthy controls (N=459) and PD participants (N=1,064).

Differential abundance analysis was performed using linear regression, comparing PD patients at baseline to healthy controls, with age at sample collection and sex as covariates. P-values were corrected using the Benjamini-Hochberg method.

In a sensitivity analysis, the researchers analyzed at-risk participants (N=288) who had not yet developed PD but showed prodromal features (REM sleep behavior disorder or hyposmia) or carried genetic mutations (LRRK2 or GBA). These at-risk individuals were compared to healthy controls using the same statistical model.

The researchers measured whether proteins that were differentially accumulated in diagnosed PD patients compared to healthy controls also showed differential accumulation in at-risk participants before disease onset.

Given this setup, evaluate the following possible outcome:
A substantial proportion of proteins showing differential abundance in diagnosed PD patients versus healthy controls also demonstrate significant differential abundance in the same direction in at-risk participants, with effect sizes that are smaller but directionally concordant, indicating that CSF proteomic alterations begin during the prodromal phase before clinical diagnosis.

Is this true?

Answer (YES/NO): NO